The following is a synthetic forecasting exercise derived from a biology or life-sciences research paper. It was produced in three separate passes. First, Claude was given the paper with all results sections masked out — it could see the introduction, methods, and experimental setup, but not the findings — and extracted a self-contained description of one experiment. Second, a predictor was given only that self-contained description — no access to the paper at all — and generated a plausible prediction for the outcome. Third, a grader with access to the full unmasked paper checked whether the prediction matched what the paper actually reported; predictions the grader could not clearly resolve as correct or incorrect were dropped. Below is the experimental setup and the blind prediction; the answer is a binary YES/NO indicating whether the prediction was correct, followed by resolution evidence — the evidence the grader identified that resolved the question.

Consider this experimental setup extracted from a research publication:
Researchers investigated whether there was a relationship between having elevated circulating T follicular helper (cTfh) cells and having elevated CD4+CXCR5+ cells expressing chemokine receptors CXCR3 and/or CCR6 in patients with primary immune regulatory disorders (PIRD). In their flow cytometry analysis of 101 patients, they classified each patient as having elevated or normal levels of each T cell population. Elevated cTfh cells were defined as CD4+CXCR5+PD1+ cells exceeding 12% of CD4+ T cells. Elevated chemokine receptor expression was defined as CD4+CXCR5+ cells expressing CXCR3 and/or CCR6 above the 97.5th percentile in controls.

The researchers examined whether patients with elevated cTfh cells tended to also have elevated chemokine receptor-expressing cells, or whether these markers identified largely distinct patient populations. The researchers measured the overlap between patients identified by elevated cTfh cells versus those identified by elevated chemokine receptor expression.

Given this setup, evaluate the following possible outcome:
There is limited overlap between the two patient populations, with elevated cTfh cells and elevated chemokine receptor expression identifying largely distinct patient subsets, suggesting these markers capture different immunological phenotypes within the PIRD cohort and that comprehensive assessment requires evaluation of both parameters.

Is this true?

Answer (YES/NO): YES